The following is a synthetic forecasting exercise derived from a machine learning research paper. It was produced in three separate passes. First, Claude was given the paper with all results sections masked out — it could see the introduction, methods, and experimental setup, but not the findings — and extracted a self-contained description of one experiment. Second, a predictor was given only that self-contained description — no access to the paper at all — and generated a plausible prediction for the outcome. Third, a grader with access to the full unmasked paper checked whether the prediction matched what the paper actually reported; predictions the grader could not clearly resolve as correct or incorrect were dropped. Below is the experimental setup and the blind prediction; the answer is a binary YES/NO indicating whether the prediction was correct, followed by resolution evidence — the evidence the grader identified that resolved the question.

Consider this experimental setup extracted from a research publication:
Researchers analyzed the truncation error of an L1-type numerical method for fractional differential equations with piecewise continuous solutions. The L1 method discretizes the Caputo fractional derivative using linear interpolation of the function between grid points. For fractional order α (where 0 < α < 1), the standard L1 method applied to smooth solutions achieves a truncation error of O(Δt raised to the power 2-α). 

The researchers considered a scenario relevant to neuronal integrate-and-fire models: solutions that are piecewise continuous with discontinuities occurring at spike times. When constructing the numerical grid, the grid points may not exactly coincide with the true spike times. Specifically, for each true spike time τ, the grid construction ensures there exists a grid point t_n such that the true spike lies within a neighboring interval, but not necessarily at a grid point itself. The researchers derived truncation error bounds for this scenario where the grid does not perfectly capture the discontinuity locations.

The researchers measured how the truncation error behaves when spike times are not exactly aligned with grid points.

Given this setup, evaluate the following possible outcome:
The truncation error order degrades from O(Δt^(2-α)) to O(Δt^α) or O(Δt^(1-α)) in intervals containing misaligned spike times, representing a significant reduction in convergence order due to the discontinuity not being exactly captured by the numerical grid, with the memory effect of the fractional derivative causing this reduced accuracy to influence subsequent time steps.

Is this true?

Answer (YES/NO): NO